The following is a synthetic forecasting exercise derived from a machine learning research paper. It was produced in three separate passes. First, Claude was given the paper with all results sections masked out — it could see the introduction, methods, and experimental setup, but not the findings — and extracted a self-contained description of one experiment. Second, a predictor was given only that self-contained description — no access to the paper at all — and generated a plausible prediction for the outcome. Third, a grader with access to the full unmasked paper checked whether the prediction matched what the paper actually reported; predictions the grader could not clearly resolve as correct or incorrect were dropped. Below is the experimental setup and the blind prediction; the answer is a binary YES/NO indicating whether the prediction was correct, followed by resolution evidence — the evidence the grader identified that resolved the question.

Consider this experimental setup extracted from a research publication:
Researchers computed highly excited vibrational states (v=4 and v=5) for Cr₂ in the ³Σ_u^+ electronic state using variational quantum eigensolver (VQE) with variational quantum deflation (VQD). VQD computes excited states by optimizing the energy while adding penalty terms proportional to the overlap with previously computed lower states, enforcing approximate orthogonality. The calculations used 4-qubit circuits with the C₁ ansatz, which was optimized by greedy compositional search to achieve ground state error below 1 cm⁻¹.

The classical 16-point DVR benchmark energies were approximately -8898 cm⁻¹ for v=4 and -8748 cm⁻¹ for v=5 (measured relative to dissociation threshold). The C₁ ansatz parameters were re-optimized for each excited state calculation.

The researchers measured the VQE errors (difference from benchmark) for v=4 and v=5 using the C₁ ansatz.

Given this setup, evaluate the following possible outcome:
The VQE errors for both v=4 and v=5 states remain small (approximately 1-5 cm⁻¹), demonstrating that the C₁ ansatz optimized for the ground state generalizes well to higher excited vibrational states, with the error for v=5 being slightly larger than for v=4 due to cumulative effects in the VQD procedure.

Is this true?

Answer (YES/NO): NO